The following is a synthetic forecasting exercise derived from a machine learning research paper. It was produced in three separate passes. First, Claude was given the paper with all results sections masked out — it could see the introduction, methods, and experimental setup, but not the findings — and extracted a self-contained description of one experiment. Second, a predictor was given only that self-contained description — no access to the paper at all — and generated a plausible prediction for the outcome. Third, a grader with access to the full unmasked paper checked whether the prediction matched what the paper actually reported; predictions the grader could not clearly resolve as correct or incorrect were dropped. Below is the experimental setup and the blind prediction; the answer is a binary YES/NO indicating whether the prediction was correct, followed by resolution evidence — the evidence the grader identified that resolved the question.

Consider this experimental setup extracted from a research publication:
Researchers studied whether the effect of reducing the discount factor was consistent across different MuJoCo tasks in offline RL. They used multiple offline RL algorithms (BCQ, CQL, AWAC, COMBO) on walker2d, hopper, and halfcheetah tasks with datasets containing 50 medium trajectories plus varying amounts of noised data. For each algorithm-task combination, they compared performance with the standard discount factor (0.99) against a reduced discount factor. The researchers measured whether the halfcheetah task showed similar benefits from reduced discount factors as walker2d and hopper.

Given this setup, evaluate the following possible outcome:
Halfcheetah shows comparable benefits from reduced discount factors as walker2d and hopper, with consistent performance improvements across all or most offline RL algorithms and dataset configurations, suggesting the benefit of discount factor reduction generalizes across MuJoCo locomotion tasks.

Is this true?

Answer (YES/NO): NO